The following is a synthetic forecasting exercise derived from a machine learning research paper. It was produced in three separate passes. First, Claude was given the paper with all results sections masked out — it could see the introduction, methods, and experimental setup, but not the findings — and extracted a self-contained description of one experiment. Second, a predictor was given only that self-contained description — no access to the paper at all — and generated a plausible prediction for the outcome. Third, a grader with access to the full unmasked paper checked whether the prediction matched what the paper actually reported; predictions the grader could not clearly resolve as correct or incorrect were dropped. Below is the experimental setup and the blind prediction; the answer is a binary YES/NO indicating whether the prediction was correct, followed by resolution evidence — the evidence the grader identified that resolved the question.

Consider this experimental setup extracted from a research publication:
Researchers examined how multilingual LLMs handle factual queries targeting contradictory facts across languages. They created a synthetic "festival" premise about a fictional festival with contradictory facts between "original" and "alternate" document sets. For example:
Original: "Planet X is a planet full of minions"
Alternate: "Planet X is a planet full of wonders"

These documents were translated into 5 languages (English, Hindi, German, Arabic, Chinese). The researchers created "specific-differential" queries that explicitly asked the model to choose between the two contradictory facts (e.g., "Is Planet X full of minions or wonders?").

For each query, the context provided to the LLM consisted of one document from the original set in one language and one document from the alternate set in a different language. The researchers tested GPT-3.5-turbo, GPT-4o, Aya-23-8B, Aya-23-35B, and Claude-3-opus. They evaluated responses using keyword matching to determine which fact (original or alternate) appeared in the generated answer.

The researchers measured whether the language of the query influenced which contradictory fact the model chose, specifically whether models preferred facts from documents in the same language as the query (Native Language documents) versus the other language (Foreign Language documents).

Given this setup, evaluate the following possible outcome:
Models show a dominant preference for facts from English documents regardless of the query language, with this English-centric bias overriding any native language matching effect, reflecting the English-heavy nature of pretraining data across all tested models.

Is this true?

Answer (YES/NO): NO